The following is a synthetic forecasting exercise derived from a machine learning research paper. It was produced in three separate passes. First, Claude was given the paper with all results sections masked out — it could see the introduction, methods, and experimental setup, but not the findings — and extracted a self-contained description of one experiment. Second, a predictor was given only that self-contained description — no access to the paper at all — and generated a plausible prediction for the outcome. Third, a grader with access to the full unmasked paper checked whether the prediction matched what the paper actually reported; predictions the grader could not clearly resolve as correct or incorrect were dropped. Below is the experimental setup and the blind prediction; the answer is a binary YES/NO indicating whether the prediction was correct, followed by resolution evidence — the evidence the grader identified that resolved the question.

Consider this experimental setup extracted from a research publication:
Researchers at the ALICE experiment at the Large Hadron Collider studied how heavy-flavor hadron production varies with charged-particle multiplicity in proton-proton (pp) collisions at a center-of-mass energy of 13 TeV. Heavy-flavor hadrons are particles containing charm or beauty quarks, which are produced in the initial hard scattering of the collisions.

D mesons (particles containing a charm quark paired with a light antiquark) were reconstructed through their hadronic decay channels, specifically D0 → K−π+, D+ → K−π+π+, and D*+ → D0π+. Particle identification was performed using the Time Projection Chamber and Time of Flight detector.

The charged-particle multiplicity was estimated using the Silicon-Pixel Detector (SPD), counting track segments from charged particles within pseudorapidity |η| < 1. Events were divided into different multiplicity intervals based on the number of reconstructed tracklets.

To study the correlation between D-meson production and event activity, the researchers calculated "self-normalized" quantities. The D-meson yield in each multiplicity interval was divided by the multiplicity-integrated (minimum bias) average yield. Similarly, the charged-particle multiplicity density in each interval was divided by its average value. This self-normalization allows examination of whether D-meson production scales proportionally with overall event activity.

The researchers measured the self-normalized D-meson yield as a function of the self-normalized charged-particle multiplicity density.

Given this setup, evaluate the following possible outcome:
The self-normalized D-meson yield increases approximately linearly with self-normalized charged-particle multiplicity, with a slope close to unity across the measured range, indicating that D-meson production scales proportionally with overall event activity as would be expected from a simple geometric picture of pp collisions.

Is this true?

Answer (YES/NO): NO